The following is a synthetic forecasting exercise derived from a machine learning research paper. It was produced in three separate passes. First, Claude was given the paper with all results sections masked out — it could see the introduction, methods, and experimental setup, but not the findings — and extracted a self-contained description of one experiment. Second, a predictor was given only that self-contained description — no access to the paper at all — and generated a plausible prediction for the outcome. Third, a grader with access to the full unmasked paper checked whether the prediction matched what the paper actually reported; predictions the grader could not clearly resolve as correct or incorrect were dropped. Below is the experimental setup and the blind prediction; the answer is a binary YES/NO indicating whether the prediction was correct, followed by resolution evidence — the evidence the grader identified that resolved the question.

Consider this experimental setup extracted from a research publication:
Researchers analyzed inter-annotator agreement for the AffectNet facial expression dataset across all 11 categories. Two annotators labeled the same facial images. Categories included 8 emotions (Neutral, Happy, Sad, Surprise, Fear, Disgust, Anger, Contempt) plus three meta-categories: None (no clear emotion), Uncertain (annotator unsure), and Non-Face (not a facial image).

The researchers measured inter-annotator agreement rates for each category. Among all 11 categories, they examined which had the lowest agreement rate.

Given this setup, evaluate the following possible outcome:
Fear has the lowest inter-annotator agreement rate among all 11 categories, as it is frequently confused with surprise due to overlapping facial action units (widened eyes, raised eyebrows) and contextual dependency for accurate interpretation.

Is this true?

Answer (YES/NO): NO